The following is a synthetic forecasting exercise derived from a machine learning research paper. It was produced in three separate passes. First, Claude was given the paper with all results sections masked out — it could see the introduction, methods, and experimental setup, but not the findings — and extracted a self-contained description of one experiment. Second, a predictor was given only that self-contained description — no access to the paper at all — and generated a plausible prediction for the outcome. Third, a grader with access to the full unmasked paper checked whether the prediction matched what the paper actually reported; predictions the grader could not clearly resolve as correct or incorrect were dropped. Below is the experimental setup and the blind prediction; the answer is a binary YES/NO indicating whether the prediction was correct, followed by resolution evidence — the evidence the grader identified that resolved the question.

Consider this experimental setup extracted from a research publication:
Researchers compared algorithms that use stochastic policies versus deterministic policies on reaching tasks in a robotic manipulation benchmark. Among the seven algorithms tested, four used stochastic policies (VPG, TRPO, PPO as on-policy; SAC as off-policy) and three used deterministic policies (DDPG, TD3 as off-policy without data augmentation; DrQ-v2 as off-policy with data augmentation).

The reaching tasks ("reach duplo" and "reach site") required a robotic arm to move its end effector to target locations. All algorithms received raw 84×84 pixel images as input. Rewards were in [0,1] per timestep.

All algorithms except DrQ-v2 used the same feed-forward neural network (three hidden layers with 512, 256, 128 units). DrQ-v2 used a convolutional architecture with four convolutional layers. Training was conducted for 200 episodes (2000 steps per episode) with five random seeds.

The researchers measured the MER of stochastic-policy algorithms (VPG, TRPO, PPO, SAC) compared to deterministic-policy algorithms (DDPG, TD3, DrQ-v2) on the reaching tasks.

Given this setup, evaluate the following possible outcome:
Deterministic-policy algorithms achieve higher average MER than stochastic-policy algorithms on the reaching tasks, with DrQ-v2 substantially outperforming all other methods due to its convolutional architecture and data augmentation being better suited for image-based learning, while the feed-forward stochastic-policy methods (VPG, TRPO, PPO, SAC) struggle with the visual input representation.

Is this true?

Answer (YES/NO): NO